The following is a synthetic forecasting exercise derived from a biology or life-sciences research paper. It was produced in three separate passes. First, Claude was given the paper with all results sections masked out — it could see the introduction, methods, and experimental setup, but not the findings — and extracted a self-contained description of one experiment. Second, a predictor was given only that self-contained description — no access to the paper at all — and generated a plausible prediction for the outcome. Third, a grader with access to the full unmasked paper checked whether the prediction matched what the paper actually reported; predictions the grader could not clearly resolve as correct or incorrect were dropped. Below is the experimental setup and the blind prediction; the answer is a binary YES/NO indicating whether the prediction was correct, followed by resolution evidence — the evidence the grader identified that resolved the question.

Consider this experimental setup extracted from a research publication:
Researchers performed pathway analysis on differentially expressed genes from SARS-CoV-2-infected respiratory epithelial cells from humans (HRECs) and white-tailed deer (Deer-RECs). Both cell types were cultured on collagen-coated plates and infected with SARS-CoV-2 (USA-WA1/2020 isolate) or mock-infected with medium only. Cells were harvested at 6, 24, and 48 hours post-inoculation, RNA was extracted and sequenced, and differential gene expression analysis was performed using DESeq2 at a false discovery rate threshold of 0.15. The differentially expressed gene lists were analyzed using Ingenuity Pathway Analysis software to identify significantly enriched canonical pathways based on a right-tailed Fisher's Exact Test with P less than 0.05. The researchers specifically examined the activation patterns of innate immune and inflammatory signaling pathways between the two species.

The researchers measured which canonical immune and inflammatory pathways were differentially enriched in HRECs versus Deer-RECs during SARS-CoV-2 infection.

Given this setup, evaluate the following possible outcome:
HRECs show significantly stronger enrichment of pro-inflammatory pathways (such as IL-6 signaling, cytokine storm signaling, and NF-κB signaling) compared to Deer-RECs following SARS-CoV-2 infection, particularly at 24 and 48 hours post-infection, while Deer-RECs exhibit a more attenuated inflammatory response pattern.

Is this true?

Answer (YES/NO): YES